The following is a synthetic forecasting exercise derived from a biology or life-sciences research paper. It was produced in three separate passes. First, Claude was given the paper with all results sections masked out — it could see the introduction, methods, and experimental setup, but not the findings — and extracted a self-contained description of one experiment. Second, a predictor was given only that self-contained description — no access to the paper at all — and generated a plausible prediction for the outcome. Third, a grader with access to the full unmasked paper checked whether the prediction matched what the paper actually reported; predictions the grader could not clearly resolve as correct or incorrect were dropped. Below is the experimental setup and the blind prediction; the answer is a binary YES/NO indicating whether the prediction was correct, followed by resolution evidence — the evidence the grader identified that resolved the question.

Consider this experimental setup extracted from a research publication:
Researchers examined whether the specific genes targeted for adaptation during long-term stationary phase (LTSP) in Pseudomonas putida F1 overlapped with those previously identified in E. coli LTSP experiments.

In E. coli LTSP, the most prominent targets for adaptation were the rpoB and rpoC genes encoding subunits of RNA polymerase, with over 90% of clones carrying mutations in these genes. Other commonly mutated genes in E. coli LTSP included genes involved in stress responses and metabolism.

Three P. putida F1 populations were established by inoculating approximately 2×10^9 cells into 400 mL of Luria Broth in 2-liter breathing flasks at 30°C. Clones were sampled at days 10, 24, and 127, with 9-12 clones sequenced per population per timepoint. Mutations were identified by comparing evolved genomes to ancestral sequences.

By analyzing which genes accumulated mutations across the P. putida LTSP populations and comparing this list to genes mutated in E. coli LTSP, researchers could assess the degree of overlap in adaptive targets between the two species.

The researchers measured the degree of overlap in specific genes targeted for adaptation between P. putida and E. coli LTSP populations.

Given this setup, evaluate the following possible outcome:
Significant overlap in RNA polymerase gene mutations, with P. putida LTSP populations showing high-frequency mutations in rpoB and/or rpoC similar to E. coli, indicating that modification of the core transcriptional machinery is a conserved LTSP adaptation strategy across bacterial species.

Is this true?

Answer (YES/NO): NO